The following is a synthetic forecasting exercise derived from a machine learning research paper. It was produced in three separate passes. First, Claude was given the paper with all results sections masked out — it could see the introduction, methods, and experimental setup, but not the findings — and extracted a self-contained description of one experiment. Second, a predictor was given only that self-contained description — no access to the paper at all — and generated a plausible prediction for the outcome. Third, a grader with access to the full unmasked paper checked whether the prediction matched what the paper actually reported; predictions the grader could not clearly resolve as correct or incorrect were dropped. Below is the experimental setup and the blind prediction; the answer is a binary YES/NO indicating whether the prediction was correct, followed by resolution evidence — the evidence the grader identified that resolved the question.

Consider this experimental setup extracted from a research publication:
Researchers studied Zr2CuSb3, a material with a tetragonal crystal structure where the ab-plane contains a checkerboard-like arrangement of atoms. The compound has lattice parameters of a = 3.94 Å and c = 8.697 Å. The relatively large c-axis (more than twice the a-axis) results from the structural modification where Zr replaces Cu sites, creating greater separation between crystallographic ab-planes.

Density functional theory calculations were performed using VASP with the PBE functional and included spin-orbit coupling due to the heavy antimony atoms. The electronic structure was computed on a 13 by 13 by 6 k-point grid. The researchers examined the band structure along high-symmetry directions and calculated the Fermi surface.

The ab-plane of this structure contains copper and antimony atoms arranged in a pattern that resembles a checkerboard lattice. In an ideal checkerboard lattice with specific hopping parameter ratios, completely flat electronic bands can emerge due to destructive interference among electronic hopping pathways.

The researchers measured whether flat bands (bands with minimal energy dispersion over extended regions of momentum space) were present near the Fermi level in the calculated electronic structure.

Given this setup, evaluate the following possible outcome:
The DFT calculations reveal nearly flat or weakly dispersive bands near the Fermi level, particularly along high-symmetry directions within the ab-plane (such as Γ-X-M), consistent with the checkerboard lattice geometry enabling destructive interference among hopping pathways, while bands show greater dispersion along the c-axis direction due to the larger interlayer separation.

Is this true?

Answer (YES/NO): NO